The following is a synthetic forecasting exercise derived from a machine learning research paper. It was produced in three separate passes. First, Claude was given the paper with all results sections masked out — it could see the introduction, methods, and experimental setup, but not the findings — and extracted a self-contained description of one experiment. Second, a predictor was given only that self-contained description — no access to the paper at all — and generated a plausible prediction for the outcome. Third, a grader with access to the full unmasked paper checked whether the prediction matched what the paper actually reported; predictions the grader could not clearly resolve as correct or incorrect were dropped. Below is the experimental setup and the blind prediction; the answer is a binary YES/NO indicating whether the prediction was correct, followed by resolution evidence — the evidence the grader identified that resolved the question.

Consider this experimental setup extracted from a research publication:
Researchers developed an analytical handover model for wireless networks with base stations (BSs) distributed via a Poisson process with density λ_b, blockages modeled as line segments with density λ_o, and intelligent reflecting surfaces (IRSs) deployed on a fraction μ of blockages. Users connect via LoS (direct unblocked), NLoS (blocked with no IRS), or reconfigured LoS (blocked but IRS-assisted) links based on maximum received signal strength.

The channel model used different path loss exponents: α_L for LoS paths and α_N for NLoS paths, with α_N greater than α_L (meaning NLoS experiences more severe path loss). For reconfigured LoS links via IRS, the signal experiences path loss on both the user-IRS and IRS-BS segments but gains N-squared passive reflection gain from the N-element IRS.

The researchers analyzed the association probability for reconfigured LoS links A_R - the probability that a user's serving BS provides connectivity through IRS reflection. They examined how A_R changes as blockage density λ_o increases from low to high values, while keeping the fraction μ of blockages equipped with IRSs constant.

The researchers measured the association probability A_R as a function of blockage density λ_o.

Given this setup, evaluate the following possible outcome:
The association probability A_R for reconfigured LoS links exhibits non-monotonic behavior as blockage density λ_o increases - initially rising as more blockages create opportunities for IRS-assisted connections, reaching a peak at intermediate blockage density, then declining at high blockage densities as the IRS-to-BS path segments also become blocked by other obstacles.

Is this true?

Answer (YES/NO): NO